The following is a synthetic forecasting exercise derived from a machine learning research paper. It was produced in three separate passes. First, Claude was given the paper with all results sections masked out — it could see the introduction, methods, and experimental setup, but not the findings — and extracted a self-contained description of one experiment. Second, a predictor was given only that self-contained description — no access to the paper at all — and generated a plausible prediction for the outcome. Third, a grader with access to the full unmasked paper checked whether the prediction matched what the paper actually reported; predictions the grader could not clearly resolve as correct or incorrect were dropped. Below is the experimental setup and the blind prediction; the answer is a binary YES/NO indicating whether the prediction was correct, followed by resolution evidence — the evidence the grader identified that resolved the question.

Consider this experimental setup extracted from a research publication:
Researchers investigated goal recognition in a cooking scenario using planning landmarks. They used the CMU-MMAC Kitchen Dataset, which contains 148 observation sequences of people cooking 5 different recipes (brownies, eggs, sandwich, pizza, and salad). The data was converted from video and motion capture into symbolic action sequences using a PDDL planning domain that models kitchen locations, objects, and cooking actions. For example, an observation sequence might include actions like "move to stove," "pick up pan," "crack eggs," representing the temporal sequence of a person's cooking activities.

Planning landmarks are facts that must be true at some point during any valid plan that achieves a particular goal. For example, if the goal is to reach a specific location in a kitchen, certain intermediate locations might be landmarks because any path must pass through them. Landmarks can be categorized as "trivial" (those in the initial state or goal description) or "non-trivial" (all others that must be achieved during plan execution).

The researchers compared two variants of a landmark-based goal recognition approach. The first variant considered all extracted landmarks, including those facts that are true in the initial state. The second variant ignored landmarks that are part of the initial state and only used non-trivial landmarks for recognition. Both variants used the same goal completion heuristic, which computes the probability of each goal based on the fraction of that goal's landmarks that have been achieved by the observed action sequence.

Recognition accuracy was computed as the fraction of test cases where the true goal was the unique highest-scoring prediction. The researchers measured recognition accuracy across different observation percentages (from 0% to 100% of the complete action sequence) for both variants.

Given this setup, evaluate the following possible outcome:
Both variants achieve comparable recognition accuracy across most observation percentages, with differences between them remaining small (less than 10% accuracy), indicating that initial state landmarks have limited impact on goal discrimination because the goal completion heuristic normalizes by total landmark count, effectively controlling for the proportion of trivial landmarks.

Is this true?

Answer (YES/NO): NO